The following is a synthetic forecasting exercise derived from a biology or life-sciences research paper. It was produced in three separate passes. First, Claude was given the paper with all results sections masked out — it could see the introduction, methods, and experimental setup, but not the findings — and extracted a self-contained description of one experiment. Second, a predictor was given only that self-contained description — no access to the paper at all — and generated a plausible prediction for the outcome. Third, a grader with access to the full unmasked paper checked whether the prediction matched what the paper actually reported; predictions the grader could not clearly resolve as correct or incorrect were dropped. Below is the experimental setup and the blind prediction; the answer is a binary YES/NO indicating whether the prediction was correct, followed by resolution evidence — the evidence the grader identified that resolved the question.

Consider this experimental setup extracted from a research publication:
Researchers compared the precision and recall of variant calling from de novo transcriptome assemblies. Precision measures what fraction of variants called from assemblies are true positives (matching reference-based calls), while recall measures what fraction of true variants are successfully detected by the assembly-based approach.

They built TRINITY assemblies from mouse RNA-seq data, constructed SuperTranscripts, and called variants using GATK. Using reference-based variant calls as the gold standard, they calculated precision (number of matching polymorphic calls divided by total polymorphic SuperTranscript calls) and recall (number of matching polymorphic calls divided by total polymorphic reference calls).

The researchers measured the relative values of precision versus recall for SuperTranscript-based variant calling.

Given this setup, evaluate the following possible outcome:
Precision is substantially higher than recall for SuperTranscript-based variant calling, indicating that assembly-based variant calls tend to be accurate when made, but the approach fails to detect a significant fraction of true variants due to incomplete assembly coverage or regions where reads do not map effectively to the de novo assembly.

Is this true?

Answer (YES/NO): NO